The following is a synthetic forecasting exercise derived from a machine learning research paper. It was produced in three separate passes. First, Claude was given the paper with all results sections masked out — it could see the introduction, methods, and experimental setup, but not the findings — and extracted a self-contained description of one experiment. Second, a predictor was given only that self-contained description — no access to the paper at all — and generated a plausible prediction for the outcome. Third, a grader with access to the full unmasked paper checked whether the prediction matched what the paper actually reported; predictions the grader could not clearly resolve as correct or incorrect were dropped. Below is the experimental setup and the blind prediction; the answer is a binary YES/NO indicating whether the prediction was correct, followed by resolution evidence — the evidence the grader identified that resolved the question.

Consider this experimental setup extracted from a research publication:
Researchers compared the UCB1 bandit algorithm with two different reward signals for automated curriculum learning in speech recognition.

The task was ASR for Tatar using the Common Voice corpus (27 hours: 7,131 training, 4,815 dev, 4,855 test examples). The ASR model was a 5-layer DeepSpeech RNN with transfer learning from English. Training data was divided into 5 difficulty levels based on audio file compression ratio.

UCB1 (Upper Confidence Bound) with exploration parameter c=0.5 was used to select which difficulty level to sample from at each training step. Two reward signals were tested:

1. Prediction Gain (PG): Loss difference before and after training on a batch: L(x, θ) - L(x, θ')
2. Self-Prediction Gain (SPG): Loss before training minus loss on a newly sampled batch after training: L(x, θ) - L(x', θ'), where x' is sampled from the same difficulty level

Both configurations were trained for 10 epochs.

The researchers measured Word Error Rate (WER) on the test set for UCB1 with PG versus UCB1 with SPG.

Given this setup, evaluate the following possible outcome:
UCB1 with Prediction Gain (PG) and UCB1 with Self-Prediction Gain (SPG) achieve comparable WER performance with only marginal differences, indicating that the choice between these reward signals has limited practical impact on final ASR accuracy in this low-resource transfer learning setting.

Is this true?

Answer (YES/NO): YES